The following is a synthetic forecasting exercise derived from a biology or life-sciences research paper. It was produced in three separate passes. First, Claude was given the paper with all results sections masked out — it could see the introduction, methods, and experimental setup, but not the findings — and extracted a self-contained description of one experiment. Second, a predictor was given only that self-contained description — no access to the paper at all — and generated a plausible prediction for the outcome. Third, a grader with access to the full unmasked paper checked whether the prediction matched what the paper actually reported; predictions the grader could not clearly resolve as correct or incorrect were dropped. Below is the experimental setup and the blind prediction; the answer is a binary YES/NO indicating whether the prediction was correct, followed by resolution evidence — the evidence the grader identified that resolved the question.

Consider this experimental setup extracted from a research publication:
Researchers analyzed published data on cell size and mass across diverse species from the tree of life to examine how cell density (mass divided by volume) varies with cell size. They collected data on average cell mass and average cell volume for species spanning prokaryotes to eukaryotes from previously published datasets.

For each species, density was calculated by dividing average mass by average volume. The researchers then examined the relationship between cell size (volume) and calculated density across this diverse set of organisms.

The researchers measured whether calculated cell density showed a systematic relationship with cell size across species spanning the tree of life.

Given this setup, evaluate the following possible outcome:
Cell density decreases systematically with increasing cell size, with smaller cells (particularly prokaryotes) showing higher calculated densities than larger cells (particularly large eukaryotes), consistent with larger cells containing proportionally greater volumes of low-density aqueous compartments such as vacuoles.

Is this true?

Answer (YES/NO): YES